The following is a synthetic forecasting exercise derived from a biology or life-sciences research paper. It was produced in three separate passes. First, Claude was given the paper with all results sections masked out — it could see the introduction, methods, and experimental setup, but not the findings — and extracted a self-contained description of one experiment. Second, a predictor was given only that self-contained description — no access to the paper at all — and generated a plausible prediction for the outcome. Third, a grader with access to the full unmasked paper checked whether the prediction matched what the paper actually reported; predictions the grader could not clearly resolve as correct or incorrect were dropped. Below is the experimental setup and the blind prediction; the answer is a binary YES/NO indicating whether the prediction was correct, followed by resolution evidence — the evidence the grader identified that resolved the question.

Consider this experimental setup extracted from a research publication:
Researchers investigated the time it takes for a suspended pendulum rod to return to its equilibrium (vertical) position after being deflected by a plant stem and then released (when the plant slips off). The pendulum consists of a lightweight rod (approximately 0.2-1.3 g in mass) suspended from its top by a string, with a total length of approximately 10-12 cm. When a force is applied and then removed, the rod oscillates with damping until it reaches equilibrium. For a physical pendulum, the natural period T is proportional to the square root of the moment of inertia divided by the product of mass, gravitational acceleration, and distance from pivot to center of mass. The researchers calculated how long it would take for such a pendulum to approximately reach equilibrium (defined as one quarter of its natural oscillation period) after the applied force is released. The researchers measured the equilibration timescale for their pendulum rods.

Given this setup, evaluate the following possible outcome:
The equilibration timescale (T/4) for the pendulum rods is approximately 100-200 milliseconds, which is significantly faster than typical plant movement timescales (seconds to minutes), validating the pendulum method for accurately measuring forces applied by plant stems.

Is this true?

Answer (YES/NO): NO